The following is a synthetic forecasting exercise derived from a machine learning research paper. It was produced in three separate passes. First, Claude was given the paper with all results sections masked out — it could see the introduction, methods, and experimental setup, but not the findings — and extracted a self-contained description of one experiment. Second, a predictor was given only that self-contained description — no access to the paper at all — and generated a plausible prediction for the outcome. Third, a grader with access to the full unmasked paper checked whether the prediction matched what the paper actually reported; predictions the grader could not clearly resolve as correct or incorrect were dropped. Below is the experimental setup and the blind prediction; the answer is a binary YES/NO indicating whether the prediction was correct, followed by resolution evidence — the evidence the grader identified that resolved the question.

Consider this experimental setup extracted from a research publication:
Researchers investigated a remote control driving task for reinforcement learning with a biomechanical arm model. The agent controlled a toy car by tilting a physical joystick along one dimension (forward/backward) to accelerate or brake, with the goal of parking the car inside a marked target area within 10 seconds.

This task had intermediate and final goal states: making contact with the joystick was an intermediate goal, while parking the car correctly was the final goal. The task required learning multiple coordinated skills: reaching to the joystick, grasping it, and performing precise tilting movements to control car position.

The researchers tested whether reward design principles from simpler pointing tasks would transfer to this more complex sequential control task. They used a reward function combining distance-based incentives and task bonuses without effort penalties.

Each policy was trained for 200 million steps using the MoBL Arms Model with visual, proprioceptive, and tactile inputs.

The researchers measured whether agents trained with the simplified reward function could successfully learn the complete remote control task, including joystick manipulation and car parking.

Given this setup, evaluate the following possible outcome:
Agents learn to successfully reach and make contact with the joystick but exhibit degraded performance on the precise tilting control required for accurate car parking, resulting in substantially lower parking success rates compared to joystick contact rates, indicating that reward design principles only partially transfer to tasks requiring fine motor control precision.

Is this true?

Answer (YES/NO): NO